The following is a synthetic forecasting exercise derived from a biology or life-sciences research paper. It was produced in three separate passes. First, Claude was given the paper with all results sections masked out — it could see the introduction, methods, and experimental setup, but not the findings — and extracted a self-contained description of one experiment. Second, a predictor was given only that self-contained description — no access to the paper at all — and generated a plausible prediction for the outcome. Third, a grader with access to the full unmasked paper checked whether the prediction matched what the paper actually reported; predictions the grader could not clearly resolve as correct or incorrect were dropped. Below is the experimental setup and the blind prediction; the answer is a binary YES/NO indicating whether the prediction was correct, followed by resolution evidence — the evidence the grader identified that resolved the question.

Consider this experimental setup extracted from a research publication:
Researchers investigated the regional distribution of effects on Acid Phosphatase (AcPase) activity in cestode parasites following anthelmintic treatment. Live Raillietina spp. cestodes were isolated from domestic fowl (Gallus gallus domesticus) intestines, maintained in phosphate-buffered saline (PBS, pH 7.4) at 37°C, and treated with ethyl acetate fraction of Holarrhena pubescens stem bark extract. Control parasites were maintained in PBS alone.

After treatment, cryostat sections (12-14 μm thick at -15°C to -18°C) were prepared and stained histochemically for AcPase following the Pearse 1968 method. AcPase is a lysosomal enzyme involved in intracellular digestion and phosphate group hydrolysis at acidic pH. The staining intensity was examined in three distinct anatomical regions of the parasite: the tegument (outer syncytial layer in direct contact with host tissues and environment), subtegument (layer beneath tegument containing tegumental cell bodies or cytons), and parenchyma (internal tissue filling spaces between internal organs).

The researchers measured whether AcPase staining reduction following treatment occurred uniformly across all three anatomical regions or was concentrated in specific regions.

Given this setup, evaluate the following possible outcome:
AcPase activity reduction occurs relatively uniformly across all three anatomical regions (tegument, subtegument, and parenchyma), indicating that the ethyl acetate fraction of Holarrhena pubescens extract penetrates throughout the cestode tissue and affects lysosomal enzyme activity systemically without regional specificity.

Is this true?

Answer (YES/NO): YES